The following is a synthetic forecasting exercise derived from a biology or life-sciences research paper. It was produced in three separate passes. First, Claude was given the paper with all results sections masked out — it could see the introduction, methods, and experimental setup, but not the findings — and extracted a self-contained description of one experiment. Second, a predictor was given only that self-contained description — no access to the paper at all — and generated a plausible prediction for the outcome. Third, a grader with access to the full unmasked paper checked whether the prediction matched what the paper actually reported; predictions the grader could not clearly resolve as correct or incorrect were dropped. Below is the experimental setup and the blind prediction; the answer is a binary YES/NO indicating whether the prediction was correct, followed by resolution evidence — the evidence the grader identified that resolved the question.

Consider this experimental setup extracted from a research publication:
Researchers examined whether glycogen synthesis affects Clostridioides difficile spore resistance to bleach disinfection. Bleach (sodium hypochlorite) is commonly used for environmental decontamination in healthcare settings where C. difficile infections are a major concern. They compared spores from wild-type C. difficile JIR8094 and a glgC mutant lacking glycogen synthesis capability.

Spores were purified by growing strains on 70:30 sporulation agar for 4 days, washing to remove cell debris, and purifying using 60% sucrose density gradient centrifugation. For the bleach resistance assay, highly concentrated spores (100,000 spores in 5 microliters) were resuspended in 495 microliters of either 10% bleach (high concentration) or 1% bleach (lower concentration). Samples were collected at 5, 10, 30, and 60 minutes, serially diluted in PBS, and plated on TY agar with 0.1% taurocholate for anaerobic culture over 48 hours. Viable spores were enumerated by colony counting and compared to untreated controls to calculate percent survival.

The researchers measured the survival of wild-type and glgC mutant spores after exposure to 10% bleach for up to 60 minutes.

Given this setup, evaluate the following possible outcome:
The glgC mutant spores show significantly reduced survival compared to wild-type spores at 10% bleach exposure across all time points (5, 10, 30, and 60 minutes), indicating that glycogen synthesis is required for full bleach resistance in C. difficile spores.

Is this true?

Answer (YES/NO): YES